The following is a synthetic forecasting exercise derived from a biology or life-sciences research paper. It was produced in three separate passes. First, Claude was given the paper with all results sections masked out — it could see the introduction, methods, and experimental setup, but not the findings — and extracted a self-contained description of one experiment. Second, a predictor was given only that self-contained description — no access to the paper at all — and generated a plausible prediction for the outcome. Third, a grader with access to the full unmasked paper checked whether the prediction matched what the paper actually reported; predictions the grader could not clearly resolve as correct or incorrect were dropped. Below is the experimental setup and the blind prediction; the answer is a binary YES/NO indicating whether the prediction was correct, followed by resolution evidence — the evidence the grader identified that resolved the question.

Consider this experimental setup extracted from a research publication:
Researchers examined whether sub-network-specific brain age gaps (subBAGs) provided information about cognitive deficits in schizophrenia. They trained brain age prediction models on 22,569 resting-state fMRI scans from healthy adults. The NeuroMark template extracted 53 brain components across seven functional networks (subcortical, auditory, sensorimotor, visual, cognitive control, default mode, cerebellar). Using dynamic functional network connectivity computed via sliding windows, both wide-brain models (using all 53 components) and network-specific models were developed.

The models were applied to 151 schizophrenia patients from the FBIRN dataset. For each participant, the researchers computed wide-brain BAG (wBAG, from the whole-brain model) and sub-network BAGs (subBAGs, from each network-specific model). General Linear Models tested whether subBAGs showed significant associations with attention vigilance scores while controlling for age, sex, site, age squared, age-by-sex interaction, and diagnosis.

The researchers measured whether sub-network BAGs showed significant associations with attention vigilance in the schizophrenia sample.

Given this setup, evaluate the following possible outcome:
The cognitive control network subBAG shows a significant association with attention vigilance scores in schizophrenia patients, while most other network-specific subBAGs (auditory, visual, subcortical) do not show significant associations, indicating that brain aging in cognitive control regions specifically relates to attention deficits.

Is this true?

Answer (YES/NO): NO